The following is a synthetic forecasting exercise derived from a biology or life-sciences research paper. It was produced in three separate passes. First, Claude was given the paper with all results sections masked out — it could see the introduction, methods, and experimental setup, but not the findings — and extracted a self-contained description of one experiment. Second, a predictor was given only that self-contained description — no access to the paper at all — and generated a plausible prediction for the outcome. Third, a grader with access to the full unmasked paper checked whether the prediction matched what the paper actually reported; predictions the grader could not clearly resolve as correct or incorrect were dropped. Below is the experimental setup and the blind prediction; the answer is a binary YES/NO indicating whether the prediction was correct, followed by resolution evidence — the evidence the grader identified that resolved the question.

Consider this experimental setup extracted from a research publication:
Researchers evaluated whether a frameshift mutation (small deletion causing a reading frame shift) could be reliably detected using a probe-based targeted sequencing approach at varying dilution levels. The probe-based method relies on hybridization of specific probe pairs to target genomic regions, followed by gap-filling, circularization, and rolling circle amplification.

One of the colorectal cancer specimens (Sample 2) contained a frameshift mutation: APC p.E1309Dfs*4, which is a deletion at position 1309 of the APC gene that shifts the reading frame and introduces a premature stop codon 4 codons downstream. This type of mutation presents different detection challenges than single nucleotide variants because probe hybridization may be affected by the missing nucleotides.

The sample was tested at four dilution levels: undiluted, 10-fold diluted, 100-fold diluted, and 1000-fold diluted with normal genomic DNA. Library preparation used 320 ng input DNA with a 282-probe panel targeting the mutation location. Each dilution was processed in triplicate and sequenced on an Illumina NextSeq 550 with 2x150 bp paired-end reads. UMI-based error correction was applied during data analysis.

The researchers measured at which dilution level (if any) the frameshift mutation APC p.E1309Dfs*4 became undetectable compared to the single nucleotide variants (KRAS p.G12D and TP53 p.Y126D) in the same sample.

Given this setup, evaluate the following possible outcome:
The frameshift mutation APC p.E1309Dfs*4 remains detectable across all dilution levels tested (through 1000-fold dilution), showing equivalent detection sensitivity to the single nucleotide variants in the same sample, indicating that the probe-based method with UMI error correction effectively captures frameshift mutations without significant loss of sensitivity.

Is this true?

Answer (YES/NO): NO